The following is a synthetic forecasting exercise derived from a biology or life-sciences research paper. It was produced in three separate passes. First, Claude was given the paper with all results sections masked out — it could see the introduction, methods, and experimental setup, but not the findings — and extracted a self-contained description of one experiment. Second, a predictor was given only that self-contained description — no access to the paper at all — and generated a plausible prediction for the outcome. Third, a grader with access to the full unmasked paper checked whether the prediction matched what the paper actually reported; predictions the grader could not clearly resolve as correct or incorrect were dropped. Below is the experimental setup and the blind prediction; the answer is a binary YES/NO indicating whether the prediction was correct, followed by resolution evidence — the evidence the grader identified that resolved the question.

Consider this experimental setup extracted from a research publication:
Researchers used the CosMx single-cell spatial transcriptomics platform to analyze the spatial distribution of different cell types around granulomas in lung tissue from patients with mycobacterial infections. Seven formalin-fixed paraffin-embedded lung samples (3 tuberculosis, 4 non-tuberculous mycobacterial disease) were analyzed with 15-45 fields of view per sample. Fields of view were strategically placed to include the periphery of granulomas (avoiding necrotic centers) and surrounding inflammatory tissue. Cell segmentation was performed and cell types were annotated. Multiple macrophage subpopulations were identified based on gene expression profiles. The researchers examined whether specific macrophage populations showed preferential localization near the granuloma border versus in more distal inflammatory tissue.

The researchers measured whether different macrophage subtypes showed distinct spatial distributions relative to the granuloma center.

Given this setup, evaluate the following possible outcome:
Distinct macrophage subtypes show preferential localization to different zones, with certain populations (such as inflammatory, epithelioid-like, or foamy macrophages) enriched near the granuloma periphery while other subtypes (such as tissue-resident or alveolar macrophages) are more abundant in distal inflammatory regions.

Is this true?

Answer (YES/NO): NO